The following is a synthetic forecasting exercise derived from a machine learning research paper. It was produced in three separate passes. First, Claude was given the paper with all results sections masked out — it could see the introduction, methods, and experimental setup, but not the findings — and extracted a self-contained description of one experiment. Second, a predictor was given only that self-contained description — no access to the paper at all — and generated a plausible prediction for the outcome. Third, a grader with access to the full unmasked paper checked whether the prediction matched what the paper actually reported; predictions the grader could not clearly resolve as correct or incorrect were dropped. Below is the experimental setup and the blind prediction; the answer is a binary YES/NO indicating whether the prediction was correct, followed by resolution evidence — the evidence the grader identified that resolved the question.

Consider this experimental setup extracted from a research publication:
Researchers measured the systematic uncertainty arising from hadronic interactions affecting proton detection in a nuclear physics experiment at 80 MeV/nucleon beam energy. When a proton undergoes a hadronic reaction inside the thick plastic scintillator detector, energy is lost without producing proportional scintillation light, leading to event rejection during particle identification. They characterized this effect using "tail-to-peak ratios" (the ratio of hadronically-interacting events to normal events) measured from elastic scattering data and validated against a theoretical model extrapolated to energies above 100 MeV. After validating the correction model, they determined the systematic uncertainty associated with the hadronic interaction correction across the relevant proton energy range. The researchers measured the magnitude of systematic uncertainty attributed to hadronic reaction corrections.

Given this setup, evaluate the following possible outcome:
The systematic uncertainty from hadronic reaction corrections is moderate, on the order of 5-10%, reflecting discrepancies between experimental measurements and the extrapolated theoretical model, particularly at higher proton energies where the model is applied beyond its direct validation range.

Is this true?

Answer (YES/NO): NO